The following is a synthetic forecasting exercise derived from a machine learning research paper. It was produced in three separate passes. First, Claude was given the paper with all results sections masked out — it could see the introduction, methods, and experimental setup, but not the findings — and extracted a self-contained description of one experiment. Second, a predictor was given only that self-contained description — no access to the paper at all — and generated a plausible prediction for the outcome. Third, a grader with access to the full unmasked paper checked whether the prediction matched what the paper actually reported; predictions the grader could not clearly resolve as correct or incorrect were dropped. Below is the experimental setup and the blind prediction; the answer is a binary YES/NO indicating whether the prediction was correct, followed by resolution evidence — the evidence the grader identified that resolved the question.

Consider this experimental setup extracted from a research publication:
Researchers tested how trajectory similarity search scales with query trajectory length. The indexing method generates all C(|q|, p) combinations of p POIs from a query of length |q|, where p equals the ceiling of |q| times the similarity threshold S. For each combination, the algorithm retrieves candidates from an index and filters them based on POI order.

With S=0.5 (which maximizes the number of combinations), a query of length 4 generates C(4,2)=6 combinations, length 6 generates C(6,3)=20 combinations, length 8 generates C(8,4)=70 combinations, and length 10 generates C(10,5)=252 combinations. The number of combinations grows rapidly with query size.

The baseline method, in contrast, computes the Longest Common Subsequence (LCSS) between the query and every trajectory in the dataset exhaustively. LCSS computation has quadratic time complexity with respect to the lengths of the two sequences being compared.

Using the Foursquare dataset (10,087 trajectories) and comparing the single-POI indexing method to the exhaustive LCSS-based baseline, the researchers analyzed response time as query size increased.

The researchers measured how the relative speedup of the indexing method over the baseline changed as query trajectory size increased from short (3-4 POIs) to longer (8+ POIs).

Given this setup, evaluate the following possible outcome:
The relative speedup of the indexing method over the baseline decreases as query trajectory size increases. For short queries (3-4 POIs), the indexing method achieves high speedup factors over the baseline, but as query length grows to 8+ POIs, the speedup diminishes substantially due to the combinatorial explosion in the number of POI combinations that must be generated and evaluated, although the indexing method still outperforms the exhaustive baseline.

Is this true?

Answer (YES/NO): YES